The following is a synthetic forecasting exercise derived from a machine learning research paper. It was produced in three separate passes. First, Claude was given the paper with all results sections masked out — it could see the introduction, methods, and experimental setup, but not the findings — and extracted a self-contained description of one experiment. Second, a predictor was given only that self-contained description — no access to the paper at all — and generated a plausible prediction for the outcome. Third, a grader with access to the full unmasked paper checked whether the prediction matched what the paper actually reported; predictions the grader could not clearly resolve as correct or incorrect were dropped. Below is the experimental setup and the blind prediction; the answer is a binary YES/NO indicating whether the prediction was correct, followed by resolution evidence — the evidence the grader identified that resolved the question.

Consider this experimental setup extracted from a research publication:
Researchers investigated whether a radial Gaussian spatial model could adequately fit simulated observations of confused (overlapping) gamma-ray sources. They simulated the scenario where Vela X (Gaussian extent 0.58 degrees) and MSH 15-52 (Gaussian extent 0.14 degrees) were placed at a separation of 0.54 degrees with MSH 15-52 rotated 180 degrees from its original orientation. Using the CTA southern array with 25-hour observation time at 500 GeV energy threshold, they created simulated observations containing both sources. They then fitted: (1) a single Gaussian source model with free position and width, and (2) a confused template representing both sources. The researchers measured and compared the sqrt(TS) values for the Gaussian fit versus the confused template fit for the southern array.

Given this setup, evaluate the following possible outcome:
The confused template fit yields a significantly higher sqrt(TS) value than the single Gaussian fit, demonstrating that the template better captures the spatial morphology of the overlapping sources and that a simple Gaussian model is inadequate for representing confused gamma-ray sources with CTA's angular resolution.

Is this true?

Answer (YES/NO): YES